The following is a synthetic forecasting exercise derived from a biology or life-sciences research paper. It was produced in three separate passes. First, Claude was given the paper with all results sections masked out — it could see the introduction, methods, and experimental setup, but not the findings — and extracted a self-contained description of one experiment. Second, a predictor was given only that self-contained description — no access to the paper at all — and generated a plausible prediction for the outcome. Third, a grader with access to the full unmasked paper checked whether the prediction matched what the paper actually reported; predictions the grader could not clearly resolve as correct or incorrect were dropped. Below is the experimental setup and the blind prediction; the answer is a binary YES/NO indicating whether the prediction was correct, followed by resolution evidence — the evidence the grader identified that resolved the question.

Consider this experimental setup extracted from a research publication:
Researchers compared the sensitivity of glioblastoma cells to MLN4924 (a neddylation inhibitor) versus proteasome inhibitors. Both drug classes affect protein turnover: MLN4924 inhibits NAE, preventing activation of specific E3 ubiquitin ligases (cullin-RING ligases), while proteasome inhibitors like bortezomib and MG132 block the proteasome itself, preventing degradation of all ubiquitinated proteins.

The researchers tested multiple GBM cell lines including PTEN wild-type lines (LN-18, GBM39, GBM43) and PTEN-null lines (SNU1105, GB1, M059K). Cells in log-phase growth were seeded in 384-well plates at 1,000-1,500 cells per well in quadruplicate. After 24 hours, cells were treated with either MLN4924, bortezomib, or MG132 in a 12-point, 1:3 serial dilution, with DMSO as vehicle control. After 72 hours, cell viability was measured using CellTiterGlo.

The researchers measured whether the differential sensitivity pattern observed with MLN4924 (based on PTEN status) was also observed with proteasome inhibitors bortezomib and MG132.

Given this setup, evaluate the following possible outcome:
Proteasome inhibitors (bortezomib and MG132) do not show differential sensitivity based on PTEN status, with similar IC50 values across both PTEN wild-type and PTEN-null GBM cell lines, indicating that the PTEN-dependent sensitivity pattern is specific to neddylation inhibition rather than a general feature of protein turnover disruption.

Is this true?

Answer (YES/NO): YES